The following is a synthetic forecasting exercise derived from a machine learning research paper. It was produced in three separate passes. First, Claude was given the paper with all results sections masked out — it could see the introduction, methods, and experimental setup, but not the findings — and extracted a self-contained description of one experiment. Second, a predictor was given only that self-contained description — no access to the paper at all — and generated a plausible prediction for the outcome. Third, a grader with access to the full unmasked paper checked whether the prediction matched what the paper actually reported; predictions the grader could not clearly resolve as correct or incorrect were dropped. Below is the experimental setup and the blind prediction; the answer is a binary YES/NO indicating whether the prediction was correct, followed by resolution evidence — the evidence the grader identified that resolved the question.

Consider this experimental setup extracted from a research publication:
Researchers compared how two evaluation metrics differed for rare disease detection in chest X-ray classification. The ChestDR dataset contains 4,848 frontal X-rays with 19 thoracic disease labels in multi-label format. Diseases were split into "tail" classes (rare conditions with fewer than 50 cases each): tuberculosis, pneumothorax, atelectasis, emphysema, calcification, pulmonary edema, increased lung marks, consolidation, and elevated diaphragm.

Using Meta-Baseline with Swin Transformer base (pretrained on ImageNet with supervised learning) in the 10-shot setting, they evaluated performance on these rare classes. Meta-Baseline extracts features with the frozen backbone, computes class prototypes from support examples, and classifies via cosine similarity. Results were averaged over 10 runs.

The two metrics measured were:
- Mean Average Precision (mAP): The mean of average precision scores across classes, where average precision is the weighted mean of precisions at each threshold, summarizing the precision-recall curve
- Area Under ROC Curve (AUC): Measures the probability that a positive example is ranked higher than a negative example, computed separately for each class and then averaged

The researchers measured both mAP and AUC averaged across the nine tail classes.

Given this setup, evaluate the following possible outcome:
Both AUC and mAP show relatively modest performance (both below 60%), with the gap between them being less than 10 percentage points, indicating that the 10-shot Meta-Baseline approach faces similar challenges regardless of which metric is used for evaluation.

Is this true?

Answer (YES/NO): NO